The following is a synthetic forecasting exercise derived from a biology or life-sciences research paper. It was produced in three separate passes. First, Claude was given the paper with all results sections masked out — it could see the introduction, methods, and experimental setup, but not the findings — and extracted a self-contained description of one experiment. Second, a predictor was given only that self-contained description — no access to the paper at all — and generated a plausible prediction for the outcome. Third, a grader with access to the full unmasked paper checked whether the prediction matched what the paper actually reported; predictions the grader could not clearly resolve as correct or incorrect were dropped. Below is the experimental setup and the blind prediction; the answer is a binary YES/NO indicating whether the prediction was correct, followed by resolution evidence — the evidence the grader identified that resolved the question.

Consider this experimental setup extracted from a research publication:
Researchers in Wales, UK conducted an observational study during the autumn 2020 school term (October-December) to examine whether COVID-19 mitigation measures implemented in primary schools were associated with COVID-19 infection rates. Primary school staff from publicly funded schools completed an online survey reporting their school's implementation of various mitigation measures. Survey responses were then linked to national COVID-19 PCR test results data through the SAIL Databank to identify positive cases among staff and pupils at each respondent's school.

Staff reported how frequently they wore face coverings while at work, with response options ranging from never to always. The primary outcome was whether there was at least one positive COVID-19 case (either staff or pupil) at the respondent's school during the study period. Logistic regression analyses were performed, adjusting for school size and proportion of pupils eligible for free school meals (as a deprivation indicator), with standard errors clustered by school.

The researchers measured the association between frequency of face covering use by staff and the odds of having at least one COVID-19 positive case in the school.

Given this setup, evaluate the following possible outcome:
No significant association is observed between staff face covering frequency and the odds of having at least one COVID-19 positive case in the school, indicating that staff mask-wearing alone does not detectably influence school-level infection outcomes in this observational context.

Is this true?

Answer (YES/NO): NO